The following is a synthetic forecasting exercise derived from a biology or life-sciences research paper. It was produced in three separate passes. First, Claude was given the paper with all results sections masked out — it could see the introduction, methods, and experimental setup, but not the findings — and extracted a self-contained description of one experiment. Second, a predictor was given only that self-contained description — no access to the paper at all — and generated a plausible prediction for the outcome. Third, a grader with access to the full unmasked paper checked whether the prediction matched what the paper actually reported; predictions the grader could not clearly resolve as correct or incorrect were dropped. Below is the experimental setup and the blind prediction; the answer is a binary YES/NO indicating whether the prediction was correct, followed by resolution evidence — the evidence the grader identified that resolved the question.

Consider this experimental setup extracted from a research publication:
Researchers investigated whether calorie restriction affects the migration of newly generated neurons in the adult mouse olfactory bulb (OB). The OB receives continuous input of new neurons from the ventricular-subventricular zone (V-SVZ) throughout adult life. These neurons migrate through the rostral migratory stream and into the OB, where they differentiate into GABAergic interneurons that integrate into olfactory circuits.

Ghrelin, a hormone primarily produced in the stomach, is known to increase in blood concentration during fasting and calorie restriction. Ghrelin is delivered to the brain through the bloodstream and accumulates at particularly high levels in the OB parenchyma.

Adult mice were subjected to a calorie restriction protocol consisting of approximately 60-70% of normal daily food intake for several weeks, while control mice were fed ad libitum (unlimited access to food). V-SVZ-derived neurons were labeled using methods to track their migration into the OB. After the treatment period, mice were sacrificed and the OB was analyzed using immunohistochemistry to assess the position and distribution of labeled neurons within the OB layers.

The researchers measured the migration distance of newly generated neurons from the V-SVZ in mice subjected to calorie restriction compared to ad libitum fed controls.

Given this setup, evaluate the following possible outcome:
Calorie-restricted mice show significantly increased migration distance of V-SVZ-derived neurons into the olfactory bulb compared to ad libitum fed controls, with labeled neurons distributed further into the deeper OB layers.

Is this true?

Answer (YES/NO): NO